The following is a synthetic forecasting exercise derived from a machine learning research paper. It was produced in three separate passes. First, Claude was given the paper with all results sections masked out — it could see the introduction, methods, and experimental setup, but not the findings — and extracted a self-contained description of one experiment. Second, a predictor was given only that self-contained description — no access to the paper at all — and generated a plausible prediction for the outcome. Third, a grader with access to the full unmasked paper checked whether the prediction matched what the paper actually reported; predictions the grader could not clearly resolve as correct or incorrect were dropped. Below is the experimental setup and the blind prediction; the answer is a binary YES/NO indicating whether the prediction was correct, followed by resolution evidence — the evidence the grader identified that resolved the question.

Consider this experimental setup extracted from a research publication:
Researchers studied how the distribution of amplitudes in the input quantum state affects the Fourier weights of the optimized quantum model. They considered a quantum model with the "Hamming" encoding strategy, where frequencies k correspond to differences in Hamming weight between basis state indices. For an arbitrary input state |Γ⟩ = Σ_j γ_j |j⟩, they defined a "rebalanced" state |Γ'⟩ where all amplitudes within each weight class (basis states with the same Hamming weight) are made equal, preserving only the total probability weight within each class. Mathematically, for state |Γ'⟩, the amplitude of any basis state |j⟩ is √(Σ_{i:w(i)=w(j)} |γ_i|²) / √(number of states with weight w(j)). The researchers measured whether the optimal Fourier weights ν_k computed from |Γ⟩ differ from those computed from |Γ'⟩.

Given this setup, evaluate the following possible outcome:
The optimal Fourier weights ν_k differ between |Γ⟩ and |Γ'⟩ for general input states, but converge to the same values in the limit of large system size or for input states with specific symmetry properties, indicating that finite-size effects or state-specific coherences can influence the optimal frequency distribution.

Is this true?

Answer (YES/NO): NO